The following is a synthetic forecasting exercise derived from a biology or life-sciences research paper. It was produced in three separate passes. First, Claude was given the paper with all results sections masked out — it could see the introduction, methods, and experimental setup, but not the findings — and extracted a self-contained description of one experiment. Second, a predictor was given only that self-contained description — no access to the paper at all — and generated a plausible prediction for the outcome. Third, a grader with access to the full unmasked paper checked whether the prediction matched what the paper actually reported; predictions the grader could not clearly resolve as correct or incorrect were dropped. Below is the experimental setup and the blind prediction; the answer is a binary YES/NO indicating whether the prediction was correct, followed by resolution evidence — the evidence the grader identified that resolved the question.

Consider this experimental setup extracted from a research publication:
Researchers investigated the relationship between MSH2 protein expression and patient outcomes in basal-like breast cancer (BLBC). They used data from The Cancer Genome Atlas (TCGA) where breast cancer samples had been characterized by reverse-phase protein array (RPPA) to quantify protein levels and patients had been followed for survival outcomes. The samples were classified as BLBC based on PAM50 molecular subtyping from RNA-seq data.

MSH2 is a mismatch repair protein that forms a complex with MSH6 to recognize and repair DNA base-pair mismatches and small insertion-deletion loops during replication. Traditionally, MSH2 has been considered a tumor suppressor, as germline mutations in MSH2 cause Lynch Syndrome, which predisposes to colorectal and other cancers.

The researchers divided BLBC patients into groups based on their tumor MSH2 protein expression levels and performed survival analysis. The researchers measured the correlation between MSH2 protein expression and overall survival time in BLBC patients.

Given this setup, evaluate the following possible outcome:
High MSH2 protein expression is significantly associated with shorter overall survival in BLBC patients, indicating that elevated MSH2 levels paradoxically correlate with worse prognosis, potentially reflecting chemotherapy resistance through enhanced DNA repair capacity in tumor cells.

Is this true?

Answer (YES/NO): YES